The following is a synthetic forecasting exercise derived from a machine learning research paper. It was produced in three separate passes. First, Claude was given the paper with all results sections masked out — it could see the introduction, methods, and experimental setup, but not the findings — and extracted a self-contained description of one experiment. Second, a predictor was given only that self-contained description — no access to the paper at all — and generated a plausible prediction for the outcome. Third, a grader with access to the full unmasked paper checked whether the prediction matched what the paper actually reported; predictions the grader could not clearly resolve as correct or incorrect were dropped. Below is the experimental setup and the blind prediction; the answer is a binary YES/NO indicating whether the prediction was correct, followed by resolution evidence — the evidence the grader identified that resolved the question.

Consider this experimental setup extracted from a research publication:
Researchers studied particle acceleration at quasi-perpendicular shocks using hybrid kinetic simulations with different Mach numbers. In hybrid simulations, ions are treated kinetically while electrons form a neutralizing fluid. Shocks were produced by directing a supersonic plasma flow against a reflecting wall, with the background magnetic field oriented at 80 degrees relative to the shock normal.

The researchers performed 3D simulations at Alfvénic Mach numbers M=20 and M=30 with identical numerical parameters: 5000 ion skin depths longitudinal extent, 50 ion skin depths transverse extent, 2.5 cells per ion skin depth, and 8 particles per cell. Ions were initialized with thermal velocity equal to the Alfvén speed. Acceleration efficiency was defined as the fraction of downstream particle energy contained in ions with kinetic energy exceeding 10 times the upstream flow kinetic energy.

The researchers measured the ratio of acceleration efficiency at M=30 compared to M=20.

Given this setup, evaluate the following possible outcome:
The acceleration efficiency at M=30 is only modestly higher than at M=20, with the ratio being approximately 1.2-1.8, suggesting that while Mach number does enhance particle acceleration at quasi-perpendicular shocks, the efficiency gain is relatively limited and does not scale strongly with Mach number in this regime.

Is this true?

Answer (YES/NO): NO